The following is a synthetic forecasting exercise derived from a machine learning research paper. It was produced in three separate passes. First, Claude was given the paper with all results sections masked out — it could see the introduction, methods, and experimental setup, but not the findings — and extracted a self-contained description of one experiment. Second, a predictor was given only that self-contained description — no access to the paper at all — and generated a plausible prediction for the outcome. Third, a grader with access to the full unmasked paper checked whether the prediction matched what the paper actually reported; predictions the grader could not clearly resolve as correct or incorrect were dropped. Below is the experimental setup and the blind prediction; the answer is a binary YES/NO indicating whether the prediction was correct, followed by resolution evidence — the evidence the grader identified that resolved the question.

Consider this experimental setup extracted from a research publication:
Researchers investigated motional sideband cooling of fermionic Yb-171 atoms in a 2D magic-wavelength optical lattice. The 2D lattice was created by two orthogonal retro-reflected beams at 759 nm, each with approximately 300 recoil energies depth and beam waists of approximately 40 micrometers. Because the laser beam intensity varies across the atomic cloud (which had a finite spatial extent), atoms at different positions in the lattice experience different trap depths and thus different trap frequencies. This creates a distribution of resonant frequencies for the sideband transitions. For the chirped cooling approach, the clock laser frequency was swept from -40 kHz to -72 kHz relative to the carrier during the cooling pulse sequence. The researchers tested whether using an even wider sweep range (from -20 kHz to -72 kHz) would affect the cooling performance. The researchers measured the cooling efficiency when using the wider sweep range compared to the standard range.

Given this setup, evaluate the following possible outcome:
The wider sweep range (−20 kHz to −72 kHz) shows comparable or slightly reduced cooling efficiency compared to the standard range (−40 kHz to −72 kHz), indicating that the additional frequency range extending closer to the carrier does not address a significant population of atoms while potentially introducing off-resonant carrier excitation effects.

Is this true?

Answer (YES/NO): NO